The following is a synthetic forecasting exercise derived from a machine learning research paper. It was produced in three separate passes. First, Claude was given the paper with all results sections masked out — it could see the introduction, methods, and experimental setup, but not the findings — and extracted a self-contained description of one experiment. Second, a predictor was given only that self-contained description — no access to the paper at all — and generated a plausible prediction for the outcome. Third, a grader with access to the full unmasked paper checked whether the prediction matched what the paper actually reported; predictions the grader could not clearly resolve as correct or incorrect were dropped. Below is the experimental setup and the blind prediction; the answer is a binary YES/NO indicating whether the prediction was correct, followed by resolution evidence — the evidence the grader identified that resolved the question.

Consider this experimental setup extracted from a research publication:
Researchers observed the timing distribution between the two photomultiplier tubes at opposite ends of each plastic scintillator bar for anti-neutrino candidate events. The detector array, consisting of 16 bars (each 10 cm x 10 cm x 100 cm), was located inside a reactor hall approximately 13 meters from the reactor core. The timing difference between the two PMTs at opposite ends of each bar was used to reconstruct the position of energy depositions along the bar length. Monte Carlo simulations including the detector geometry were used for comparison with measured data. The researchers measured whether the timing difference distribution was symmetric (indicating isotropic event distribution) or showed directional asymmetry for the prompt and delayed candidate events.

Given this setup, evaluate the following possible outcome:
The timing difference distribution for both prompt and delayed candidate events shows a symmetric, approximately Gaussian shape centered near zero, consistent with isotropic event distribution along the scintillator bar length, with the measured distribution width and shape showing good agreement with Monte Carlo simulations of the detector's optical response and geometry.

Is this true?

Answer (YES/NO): NO